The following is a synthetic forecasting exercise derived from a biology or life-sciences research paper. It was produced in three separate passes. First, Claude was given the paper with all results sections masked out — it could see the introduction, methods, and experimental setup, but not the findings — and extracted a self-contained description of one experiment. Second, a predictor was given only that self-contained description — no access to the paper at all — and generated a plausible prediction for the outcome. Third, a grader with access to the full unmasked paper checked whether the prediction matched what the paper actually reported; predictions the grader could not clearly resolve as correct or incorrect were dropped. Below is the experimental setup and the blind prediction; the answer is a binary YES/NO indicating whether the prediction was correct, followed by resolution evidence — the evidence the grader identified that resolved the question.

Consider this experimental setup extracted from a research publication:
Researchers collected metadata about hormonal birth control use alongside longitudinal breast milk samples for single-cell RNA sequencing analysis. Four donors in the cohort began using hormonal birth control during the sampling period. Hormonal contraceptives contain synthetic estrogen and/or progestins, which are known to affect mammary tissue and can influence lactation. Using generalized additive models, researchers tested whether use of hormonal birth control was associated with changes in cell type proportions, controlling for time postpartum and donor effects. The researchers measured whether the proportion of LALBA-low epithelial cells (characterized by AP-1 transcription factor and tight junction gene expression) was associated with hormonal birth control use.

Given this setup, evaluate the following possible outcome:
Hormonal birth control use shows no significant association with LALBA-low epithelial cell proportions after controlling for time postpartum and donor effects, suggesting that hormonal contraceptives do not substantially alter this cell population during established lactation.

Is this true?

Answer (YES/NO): NO